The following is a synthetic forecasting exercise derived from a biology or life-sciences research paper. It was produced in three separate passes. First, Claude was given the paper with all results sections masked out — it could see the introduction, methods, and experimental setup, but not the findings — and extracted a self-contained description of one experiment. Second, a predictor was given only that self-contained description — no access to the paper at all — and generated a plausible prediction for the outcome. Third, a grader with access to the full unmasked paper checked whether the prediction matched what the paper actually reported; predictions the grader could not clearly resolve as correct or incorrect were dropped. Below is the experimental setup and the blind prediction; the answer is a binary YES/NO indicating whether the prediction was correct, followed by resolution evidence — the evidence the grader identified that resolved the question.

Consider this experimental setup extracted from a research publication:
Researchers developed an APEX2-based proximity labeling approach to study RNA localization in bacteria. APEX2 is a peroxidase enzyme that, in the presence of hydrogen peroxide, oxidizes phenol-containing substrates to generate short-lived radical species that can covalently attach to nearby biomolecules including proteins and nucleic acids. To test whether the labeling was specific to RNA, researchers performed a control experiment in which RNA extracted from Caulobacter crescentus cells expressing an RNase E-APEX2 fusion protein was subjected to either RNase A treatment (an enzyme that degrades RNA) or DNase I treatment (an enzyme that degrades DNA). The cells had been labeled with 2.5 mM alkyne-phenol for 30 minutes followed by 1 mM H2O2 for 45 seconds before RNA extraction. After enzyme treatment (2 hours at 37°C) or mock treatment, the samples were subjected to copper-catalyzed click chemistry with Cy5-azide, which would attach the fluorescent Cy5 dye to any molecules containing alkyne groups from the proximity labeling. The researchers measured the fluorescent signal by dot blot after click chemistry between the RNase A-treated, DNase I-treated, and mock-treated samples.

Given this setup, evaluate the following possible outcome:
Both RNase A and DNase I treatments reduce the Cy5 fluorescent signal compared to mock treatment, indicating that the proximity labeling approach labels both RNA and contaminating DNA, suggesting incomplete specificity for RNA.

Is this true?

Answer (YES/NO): NO